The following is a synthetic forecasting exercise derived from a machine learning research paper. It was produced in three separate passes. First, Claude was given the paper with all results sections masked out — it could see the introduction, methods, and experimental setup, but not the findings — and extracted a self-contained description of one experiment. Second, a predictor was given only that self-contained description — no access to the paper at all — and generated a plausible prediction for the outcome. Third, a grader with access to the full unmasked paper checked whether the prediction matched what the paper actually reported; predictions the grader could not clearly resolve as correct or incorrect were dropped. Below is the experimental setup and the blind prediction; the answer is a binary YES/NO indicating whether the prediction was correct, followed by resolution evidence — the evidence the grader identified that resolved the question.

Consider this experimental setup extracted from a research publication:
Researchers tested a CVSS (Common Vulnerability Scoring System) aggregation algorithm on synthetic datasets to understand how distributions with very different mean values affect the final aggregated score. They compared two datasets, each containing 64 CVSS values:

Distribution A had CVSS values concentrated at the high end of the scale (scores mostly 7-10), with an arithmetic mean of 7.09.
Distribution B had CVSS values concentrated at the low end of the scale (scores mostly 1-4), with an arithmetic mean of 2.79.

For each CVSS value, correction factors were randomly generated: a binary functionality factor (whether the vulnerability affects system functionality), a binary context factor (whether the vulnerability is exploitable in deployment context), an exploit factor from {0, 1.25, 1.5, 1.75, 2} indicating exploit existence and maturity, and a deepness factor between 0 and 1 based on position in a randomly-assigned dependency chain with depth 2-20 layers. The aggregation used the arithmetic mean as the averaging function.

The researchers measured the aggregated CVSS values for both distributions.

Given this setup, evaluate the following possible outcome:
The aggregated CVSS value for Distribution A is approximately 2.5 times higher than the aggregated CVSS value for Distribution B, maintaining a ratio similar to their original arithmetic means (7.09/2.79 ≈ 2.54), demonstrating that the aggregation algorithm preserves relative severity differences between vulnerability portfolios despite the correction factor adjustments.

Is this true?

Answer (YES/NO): NO